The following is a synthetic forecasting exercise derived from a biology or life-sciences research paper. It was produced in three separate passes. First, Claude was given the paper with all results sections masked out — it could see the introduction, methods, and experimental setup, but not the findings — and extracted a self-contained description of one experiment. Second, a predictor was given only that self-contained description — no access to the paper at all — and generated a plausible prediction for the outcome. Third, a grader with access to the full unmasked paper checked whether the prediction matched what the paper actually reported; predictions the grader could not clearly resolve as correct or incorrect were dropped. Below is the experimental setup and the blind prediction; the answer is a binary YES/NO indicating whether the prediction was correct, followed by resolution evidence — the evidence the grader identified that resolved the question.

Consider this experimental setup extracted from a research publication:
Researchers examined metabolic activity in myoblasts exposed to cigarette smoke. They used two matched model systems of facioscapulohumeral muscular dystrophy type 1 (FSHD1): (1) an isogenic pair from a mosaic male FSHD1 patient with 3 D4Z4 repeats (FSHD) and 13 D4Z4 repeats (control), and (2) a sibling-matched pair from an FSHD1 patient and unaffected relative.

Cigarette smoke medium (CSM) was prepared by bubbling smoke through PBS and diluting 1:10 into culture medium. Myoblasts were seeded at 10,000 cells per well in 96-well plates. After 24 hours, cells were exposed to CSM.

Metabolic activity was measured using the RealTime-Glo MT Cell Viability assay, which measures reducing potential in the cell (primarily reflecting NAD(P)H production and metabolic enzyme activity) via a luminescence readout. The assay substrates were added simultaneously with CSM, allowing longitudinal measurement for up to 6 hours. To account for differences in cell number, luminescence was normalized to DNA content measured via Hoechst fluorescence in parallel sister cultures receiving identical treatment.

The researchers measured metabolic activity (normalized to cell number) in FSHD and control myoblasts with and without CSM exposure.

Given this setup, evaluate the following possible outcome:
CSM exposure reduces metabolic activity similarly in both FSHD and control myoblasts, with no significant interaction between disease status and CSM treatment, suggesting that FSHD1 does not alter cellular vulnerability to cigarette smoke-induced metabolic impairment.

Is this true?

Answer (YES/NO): NO